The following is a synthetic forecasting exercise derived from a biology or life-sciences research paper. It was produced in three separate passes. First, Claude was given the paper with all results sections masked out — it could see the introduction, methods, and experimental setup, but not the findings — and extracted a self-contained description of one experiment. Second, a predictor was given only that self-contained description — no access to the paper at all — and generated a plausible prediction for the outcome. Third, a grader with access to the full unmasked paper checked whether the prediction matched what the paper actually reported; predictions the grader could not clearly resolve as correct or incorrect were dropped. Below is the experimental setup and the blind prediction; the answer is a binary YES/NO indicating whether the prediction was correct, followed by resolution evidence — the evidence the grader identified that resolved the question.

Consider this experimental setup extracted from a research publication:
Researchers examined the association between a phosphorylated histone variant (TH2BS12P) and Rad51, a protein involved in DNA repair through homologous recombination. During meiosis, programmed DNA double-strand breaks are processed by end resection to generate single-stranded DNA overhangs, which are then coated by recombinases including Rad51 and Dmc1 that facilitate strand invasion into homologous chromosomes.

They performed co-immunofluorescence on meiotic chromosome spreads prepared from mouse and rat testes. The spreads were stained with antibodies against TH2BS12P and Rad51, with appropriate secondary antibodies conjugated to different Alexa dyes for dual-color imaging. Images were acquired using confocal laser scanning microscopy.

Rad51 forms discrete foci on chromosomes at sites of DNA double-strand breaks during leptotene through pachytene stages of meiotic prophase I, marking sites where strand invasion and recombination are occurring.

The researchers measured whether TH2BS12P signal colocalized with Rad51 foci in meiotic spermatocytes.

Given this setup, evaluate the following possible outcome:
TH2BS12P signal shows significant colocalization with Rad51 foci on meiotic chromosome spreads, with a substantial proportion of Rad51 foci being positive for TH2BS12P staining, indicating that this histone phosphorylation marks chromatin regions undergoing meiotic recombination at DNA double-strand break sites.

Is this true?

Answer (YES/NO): NO